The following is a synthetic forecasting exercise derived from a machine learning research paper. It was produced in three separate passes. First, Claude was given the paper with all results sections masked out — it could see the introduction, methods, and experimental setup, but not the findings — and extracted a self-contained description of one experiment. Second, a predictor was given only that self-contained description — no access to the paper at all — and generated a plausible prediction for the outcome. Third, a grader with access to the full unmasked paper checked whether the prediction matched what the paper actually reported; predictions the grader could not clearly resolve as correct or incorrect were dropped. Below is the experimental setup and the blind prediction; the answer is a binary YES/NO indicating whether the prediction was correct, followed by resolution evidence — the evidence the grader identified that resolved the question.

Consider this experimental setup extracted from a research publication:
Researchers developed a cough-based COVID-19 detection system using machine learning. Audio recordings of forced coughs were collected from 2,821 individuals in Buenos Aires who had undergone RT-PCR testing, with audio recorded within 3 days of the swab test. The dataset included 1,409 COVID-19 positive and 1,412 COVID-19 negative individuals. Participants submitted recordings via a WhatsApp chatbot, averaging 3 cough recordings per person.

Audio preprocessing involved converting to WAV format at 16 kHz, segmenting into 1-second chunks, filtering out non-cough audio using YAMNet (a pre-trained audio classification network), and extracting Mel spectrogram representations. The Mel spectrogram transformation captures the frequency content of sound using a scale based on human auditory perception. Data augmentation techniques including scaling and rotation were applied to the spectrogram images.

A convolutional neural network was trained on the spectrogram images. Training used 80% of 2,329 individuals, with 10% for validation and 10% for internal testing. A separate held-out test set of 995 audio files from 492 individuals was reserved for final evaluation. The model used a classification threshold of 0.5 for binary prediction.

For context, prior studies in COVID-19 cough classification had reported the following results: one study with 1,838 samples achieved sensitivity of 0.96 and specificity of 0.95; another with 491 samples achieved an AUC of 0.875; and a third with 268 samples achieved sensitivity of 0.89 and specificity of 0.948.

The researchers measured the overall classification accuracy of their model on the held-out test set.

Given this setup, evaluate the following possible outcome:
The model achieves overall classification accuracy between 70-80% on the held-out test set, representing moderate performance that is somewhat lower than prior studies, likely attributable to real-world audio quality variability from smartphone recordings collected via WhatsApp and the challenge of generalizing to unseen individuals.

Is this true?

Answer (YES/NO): NO